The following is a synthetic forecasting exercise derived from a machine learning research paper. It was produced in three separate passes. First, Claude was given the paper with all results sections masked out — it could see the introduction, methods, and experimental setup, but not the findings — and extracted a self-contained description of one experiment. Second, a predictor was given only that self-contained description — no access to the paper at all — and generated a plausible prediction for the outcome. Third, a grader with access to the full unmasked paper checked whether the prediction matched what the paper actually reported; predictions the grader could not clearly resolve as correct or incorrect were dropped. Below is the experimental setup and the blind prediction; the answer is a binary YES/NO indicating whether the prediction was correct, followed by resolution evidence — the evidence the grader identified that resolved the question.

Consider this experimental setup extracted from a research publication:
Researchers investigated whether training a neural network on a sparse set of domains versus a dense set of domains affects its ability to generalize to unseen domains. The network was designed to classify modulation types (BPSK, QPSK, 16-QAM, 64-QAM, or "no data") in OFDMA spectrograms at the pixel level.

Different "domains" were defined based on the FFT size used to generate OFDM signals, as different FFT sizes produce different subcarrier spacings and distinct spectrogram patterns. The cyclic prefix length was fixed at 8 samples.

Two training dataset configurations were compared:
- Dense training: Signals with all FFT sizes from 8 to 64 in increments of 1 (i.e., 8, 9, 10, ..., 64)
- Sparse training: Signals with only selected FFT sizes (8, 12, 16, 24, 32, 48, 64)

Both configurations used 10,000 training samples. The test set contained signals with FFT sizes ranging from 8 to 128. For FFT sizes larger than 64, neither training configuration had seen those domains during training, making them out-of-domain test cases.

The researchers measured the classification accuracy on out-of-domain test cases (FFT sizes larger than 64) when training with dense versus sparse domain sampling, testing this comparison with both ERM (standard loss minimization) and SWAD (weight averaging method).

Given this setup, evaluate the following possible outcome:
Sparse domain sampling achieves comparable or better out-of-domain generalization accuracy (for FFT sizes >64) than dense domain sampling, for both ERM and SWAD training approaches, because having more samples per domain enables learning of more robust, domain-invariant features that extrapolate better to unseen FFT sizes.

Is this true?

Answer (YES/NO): YES